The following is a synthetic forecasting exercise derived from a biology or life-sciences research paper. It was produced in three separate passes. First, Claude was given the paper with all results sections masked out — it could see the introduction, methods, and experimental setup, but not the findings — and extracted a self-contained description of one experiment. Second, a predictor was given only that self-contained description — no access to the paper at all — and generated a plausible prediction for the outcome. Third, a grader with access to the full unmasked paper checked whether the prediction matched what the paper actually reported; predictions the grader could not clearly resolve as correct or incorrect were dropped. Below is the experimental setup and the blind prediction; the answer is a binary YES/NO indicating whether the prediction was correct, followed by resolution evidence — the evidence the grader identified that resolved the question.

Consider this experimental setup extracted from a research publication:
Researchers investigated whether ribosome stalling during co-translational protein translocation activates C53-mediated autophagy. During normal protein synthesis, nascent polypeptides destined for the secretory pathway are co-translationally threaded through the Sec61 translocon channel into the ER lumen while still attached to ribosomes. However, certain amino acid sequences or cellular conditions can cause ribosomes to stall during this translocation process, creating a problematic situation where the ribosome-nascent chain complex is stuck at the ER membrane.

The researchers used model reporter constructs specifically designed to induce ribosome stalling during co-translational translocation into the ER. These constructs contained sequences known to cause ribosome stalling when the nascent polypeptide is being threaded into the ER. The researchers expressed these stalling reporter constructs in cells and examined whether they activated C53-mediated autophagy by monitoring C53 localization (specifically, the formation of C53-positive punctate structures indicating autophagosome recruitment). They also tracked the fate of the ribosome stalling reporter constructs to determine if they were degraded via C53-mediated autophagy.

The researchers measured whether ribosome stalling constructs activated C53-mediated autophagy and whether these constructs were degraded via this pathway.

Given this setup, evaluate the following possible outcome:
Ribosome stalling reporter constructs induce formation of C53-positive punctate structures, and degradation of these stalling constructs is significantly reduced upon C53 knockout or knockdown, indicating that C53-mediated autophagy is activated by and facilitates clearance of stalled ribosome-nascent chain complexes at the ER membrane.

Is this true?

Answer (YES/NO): YES